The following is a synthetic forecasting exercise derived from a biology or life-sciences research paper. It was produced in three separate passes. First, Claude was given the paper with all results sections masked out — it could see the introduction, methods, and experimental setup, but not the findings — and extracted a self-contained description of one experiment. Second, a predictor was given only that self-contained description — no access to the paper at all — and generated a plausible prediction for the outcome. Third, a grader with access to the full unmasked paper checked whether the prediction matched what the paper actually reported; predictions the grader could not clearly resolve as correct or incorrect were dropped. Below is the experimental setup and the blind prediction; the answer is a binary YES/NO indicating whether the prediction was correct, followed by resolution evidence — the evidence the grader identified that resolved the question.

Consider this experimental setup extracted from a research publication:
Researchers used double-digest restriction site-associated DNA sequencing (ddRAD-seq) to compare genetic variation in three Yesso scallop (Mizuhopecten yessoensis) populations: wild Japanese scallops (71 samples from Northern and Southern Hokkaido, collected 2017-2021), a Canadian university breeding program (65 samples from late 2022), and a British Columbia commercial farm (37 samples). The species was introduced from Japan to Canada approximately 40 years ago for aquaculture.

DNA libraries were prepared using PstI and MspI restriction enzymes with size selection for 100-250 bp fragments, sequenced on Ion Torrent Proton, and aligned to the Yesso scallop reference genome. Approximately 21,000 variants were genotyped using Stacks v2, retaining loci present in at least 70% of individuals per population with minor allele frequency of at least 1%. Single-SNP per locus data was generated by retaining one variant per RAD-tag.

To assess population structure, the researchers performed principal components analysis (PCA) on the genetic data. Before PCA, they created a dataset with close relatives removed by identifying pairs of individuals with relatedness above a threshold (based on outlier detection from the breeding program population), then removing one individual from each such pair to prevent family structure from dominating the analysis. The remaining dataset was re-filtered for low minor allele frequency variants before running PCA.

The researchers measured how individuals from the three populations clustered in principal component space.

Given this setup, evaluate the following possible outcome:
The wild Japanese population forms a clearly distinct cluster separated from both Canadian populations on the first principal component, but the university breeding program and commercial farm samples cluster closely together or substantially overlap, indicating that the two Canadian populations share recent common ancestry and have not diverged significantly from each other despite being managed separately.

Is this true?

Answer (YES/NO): NO